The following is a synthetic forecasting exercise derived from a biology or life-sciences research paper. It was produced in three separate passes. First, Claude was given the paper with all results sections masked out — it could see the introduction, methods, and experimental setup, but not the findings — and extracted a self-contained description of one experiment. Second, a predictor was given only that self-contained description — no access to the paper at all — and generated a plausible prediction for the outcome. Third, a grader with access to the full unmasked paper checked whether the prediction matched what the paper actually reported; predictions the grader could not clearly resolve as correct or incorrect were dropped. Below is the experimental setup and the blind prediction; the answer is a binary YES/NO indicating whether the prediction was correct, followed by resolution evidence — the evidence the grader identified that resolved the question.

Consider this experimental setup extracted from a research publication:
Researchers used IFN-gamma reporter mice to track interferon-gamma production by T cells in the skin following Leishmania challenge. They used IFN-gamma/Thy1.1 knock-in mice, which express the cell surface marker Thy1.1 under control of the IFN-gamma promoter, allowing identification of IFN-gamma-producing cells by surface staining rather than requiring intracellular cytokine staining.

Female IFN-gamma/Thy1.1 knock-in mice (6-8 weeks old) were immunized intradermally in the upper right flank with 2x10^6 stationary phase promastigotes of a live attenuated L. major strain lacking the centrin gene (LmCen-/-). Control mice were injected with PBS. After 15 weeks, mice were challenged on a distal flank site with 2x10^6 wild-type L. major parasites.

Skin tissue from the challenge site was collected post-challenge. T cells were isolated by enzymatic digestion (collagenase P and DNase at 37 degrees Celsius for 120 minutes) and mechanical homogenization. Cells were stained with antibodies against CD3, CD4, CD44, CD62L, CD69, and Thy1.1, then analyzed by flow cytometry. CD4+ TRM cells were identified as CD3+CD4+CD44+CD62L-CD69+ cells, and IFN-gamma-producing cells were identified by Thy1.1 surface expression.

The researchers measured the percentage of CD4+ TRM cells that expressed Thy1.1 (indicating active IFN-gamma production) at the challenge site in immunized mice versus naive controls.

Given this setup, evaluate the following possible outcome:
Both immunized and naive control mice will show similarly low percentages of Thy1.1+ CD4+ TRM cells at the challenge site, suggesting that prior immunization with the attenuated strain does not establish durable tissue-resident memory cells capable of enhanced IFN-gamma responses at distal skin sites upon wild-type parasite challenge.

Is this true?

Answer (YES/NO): NO